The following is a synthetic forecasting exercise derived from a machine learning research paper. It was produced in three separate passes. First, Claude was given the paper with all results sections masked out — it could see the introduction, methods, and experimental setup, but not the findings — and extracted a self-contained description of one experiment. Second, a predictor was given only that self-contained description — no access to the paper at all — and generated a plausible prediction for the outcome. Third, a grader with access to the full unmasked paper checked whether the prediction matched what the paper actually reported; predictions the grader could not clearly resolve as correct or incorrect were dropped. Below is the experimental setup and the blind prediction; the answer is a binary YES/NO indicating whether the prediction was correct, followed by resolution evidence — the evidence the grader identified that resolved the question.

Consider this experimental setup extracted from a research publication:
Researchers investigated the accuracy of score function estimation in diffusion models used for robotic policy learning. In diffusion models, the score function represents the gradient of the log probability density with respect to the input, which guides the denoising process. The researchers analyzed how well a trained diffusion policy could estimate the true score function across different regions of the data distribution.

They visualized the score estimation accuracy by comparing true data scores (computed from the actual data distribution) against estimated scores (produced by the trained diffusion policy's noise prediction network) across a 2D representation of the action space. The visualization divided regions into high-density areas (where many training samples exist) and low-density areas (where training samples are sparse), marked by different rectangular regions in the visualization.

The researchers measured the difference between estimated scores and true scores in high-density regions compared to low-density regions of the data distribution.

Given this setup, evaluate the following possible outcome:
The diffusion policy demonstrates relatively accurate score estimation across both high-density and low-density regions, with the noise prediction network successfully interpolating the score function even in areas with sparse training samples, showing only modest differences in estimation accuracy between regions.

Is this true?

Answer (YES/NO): NO